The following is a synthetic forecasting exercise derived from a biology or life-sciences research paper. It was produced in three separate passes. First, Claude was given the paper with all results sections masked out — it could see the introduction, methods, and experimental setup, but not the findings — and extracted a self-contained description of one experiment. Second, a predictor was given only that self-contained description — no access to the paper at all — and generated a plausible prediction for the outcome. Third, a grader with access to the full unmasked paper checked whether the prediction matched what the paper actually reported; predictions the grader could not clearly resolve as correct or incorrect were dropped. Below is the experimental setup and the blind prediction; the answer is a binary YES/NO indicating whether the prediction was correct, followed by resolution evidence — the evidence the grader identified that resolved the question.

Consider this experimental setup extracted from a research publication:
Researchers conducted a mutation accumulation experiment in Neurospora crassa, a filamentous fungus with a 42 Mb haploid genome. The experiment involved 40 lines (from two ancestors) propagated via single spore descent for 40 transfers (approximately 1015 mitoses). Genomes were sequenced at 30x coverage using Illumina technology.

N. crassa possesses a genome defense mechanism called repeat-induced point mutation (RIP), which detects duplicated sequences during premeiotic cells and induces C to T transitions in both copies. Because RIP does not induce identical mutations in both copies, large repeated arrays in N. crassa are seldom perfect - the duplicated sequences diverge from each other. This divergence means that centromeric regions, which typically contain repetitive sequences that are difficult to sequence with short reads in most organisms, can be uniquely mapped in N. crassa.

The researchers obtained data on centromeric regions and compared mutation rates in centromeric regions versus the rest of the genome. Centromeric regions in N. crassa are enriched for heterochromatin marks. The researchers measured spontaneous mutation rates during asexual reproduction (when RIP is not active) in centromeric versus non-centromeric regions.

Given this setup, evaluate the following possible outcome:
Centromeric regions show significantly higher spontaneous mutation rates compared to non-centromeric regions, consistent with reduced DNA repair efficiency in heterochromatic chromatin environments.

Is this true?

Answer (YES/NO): YES